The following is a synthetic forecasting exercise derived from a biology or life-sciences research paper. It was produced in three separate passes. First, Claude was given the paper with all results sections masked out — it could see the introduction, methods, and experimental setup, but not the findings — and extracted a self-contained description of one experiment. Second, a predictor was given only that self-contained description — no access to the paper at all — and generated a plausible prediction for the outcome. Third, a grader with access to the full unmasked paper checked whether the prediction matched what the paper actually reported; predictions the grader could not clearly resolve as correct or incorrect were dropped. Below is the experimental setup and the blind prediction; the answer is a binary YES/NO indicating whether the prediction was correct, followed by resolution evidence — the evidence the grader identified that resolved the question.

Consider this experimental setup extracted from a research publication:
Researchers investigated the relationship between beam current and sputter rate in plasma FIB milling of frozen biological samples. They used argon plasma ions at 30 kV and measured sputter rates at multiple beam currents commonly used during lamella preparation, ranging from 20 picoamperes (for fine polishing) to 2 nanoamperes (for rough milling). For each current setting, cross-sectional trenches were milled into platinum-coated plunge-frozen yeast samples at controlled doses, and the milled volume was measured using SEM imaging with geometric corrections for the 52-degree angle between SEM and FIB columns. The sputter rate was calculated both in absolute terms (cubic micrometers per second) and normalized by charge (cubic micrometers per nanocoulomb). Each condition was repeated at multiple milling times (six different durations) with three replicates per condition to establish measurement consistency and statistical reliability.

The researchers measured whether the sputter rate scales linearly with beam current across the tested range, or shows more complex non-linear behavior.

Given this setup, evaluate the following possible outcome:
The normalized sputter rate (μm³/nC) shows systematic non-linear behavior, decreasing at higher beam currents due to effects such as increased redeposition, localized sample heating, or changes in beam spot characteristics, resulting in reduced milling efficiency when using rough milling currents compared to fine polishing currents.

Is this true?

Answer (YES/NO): NO